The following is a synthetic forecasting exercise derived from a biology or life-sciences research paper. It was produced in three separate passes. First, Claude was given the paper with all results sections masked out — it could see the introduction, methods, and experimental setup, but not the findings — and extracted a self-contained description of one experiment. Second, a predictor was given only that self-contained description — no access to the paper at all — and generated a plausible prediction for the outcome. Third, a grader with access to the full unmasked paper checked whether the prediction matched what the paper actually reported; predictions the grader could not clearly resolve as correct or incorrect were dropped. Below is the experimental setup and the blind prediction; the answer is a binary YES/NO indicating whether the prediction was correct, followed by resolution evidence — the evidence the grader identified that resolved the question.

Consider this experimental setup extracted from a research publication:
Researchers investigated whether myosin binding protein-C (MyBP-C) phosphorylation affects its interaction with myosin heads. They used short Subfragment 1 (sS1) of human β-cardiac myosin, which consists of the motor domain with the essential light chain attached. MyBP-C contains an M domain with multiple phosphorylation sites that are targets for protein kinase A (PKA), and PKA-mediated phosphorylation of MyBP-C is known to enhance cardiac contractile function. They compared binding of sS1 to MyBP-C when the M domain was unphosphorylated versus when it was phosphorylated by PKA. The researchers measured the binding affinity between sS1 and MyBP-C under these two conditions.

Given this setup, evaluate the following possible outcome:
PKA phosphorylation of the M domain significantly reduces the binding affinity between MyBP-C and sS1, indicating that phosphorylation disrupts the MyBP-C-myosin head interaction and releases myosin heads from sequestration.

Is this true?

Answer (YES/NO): YES